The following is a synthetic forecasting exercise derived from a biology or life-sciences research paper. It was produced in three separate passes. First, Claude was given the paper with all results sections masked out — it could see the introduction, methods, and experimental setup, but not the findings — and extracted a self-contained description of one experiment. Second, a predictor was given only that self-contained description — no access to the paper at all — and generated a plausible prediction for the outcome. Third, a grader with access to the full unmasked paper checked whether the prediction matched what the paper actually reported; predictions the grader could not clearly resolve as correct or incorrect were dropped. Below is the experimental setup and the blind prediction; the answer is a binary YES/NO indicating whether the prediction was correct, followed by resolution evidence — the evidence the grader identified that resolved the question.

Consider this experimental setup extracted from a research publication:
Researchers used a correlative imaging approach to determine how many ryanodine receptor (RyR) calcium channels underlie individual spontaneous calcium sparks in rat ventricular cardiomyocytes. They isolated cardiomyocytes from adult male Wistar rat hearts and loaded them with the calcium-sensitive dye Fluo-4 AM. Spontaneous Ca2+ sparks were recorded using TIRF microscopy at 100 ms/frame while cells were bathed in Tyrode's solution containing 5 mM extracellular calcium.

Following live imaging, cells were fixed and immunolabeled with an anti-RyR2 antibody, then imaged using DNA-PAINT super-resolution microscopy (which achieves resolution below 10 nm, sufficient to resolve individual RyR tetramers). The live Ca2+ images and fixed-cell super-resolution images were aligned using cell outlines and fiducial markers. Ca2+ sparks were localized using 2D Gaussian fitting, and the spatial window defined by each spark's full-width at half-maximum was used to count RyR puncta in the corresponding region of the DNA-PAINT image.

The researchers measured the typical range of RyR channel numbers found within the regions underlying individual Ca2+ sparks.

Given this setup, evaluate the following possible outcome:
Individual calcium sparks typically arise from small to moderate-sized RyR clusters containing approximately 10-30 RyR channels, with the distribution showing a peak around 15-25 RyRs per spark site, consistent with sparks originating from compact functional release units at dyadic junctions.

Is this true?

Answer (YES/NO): NO